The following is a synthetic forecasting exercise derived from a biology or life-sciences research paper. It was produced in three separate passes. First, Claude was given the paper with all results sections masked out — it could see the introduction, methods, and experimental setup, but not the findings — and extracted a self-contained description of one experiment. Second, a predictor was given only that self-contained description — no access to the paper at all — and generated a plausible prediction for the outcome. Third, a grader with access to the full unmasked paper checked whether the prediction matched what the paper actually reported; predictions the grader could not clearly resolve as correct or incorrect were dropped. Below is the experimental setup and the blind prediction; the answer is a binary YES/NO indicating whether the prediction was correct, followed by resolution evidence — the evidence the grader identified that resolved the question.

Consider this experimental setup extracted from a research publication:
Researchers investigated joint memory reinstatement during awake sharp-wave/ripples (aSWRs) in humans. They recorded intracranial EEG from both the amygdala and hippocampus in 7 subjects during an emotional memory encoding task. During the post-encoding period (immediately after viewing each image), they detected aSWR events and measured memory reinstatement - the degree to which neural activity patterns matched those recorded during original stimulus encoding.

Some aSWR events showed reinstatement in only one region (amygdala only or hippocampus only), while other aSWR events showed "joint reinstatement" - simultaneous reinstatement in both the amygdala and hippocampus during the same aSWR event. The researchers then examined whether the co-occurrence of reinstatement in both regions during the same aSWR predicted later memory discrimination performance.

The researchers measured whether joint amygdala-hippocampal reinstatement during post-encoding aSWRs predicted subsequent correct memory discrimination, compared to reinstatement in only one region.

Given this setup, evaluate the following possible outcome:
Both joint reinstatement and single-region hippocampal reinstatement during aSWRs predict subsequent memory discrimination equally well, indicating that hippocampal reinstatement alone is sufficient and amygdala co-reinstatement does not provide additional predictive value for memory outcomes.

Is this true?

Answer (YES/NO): NO